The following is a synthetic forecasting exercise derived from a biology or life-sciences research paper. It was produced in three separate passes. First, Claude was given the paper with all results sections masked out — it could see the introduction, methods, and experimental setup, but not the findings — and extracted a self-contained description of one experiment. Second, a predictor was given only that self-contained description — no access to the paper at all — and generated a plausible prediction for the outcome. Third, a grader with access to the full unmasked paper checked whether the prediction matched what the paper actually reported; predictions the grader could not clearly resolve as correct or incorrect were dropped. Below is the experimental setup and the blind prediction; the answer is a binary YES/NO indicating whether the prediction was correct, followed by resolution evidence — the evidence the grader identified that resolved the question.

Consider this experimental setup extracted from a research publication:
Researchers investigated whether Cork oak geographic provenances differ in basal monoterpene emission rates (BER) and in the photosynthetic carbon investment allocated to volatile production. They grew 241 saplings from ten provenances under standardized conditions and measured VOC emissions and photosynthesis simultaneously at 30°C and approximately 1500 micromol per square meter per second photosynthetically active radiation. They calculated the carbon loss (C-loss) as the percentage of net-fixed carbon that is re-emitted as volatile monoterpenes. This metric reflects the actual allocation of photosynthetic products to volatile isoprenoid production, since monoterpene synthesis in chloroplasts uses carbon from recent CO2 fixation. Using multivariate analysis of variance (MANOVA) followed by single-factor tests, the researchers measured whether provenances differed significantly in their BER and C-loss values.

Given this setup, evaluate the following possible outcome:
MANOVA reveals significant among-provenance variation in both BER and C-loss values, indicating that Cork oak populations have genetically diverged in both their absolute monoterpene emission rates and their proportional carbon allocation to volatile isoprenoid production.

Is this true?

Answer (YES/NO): YES